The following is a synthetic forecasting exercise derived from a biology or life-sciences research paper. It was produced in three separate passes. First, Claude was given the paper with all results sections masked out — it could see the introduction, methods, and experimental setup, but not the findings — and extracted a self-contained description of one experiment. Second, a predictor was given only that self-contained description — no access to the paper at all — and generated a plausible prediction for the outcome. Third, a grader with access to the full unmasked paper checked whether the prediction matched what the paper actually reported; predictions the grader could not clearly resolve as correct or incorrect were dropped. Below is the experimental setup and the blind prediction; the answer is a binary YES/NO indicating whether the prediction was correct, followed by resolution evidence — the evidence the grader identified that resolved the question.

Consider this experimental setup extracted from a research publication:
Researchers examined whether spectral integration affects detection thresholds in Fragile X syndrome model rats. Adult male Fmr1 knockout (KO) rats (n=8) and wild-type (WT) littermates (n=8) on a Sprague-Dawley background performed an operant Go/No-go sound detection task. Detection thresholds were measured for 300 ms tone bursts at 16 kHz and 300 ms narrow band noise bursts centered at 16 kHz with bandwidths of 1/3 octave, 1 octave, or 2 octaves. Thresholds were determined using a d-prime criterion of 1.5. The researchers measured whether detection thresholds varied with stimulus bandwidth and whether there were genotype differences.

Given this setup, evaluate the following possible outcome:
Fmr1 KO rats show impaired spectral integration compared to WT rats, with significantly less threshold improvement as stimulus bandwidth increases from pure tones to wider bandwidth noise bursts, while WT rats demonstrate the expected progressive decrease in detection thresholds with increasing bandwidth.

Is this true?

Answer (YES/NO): NO